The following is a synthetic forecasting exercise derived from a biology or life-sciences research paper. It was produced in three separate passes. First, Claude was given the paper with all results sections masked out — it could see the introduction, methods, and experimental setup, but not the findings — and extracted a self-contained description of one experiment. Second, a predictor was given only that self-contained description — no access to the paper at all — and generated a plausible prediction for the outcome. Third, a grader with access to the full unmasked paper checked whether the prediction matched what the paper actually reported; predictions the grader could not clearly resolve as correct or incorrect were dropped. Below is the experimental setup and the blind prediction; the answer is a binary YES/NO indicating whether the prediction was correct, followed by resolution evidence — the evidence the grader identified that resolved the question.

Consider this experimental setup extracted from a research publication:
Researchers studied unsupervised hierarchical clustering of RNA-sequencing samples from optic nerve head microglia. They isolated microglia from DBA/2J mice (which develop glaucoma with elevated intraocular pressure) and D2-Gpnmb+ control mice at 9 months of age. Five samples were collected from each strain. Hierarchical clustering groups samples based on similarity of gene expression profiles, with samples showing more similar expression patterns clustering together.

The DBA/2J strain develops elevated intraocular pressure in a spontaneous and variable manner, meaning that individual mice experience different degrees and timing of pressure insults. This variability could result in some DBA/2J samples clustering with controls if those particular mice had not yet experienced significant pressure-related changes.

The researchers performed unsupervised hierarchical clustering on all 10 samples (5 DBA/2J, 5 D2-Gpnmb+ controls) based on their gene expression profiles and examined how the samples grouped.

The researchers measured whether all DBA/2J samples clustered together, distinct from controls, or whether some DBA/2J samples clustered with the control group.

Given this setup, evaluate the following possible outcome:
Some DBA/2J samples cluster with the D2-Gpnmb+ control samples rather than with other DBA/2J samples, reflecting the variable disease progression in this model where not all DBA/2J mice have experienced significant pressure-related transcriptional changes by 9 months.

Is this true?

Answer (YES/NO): YES